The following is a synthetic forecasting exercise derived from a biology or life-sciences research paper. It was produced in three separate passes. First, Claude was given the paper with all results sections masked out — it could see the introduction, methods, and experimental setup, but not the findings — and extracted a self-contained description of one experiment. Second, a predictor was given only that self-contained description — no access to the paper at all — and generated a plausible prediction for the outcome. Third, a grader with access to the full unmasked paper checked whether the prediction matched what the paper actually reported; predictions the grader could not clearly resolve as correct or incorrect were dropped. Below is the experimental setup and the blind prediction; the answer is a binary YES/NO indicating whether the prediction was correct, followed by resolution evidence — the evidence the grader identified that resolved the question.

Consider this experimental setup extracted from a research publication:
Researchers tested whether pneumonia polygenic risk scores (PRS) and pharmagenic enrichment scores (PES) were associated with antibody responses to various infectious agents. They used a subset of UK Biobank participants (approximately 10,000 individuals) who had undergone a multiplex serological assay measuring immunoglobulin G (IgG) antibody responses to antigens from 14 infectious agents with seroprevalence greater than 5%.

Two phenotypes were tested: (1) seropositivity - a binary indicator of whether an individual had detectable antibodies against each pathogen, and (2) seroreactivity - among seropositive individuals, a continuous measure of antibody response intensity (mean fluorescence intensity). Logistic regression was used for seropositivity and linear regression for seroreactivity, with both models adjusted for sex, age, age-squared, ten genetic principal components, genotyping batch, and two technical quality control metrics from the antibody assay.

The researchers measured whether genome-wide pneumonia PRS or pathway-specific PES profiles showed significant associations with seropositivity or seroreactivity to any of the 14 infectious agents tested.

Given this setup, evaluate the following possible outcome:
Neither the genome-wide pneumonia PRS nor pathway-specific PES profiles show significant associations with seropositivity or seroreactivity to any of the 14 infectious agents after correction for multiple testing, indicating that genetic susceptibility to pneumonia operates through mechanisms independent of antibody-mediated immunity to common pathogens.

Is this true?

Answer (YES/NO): NO